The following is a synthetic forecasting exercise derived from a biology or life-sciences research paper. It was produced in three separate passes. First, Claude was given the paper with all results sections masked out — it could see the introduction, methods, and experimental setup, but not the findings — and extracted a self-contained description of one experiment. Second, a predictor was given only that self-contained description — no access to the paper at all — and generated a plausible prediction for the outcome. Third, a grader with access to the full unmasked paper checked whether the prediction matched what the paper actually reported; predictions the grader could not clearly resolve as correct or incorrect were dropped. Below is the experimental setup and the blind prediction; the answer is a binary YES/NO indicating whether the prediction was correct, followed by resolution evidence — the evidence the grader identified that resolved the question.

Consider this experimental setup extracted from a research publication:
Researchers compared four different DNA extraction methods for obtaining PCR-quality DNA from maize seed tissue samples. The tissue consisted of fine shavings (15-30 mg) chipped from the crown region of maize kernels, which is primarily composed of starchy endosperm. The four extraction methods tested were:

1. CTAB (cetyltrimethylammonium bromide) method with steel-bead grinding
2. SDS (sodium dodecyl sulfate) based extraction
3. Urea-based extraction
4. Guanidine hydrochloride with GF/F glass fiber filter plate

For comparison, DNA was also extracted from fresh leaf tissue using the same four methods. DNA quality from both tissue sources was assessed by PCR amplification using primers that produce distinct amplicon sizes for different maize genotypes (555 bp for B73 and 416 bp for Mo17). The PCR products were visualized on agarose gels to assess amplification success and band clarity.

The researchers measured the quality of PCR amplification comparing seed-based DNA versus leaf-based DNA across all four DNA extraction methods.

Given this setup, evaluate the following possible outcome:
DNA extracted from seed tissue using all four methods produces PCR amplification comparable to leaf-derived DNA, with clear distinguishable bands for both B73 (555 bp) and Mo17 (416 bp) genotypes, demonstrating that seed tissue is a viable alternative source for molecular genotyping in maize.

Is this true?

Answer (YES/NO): NO